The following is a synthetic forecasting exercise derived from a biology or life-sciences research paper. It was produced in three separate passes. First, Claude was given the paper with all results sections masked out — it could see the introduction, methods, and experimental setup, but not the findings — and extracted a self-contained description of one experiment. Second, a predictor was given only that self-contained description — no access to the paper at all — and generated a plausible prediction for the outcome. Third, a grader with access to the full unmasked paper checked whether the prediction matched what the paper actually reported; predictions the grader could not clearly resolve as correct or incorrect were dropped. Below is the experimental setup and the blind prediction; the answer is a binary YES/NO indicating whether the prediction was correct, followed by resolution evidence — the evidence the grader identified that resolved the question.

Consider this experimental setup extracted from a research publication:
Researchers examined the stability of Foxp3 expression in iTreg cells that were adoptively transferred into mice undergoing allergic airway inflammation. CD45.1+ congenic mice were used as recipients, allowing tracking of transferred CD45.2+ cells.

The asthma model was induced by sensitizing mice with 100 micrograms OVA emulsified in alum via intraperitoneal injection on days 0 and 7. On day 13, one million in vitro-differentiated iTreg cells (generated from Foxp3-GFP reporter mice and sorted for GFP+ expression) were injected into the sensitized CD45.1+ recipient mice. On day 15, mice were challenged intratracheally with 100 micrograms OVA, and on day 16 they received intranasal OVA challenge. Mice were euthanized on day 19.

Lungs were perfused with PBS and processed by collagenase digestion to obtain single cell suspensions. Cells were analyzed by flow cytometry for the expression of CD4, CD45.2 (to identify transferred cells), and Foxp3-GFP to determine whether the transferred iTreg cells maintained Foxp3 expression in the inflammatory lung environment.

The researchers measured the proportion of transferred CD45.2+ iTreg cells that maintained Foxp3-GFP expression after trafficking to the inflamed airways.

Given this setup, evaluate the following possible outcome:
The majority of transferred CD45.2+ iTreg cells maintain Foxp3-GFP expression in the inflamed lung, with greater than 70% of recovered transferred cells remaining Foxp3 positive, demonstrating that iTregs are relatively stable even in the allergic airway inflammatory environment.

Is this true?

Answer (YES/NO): NO